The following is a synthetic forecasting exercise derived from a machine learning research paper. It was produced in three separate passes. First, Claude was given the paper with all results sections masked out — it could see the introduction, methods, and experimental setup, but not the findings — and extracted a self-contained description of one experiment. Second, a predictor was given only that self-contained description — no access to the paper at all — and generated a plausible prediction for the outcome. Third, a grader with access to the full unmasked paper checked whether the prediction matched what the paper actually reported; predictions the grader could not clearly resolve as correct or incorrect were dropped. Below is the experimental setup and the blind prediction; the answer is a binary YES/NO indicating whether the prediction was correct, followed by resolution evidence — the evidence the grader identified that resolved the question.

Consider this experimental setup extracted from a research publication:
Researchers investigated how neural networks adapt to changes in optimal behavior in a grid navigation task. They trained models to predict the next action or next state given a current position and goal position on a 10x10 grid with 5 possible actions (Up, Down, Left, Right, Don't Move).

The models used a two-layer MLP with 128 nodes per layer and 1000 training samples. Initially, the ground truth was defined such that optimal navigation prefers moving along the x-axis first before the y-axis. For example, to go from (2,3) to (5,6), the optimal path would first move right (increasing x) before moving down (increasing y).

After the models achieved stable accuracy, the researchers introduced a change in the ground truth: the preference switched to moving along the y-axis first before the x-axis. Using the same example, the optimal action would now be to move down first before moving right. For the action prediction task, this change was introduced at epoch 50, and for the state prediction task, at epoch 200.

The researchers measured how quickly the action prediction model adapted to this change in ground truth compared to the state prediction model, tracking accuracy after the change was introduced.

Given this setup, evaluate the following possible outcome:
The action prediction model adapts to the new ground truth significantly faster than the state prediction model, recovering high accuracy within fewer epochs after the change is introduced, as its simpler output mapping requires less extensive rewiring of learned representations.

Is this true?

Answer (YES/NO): YES